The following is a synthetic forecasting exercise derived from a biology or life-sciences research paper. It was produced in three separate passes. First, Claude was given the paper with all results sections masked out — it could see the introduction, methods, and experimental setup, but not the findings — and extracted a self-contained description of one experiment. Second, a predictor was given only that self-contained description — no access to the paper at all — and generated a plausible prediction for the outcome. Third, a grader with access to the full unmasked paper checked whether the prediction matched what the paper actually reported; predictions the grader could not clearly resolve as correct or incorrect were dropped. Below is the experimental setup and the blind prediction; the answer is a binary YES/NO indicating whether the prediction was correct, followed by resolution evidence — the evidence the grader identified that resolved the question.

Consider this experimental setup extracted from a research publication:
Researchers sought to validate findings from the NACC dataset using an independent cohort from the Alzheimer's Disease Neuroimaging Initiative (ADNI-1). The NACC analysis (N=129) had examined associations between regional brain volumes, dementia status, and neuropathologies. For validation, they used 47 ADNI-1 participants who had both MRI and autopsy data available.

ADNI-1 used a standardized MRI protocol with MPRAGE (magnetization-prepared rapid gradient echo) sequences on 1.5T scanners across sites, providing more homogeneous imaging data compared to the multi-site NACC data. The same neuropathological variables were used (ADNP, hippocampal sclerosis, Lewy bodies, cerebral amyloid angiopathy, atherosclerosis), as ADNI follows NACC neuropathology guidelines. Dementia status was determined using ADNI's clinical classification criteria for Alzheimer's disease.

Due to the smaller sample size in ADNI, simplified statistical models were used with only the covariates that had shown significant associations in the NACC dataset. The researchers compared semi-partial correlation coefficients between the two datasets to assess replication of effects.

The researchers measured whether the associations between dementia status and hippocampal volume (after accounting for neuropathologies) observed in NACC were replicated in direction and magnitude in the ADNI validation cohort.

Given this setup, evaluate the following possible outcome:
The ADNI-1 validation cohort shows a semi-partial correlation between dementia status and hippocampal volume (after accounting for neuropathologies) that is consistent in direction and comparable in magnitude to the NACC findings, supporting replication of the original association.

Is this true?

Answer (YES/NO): YES